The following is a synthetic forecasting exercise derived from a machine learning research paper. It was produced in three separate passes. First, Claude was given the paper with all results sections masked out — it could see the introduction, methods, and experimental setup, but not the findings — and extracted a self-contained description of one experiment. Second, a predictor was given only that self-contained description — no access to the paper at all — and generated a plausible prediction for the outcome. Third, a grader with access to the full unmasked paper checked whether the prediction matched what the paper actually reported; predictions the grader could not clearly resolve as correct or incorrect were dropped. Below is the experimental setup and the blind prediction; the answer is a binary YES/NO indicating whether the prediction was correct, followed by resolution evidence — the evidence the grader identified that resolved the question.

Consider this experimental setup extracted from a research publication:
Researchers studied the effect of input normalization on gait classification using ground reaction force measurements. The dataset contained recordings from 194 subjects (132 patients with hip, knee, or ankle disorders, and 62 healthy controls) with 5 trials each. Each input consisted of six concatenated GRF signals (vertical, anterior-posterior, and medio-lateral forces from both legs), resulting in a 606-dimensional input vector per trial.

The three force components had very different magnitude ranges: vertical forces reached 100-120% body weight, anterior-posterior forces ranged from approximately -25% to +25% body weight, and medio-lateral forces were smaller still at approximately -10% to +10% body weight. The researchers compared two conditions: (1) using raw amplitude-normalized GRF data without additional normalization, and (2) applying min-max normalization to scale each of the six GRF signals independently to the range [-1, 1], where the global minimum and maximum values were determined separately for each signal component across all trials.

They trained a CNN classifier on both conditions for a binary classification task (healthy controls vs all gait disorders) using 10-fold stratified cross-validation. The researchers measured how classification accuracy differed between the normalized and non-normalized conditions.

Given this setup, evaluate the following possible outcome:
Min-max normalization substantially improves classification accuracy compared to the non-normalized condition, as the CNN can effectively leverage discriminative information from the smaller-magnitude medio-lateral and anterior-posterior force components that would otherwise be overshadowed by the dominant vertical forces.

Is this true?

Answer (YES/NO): NO